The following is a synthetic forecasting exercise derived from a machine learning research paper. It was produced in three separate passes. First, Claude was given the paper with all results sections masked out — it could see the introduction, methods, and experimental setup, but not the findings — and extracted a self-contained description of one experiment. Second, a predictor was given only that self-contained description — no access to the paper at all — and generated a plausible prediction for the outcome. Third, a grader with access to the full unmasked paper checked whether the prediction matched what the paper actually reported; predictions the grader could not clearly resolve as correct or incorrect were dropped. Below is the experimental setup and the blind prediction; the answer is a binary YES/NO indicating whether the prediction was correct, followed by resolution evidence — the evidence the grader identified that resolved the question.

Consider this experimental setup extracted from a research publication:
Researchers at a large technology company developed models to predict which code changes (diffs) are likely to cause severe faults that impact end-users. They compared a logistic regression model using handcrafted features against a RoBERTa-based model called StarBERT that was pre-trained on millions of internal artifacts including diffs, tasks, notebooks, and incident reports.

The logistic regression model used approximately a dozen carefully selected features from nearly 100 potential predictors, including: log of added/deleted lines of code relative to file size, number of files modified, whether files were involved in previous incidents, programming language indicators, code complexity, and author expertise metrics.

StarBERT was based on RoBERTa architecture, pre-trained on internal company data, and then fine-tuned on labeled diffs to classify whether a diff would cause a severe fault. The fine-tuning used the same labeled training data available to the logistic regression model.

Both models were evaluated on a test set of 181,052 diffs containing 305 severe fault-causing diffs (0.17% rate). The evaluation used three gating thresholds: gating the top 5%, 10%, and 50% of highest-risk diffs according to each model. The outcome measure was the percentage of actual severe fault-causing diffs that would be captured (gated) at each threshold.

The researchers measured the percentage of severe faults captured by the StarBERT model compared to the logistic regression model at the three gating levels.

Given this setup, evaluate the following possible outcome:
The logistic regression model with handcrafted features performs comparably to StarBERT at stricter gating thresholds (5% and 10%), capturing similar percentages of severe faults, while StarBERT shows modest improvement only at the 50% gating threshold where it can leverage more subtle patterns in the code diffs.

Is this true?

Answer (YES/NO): NO